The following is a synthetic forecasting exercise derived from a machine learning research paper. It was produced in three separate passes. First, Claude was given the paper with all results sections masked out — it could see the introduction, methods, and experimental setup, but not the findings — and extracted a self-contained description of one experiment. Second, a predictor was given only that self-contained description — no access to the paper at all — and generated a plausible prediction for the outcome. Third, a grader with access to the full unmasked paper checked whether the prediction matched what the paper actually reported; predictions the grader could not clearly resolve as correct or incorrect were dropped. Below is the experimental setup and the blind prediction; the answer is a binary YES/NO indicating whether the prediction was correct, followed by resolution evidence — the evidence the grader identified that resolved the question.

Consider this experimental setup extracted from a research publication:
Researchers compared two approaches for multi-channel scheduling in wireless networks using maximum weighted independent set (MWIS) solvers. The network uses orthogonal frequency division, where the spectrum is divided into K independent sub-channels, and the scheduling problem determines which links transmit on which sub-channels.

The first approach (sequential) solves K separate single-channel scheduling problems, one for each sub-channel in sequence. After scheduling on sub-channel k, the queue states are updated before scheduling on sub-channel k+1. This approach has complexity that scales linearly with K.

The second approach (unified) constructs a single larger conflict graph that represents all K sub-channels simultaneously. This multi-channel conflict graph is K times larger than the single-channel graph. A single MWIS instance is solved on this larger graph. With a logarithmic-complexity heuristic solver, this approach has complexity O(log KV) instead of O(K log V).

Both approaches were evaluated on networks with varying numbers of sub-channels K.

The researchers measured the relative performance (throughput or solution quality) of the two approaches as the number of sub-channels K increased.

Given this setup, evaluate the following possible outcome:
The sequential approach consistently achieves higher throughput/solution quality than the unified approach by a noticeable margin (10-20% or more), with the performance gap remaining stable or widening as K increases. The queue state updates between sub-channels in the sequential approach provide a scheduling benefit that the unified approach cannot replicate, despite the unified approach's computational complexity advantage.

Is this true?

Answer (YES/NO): NO